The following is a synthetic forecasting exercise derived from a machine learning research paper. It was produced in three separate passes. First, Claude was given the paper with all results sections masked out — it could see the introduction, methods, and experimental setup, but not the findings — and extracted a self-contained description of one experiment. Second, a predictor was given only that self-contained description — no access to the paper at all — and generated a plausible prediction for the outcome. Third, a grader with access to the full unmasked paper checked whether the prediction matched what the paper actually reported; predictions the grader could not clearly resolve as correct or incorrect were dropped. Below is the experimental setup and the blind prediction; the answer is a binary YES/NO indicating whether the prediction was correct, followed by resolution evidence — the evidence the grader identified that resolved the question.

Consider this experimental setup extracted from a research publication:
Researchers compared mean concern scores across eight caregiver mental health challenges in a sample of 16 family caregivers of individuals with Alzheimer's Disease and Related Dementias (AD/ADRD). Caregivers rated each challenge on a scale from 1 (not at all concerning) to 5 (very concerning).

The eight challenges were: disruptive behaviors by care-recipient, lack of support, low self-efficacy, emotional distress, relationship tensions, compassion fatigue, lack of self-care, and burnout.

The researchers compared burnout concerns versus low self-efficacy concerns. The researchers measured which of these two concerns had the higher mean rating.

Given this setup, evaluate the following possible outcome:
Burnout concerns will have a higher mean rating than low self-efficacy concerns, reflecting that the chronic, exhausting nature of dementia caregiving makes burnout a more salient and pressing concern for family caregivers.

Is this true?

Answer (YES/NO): YES